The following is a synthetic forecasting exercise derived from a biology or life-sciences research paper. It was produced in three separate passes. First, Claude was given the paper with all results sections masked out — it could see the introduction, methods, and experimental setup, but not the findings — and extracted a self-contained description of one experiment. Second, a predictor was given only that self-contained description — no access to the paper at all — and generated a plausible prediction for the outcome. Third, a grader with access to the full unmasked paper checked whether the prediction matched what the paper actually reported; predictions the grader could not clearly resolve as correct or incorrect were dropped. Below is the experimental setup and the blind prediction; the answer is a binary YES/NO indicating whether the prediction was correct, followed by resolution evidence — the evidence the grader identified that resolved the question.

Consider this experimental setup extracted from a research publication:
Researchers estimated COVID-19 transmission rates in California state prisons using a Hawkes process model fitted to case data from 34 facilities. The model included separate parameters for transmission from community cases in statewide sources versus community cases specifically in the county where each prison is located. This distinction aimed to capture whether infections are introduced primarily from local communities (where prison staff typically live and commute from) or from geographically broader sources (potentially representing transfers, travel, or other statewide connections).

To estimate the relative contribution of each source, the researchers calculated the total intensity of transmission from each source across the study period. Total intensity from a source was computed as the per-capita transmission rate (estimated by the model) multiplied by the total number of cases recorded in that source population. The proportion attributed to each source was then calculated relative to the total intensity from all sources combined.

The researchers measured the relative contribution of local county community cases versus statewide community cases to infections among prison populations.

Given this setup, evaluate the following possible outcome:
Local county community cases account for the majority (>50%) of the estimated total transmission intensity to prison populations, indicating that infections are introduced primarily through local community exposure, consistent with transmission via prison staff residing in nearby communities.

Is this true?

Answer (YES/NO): NO